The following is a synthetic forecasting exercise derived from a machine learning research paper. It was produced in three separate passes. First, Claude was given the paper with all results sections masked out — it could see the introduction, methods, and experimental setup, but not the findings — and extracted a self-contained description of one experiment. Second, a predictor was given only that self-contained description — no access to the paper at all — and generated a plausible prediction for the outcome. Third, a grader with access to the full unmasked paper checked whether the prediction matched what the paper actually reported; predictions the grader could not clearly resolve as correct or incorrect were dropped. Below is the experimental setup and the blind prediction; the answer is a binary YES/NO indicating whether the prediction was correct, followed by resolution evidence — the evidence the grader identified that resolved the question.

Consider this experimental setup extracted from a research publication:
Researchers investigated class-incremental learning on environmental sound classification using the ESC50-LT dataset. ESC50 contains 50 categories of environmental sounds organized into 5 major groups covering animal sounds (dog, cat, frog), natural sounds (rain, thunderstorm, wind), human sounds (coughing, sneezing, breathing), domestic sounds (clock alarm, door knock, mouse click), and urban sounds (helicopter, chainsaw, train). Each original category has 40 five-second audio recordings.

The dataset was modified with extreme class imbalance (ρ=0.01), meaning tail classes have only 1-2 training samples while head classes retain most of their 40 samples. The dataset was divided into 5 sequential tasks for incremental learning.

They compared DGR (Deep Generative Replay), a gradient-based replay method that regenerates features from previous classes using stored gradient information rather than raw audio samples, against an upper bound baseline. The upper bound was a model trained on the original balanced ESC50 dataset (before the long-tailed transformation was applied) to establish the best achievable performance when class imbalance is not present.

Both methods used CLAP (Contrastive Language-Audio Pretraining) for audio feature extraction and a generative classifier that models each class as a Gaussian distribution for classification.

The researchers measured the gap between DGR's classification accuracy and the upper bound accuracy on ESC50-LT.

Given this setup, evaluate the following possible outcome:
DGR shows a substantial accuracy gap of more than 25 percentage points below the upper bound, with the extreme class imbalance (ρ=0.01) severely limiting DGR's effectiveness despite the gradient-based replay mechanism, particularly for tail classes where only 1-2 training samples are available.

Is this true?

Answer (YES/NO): YES